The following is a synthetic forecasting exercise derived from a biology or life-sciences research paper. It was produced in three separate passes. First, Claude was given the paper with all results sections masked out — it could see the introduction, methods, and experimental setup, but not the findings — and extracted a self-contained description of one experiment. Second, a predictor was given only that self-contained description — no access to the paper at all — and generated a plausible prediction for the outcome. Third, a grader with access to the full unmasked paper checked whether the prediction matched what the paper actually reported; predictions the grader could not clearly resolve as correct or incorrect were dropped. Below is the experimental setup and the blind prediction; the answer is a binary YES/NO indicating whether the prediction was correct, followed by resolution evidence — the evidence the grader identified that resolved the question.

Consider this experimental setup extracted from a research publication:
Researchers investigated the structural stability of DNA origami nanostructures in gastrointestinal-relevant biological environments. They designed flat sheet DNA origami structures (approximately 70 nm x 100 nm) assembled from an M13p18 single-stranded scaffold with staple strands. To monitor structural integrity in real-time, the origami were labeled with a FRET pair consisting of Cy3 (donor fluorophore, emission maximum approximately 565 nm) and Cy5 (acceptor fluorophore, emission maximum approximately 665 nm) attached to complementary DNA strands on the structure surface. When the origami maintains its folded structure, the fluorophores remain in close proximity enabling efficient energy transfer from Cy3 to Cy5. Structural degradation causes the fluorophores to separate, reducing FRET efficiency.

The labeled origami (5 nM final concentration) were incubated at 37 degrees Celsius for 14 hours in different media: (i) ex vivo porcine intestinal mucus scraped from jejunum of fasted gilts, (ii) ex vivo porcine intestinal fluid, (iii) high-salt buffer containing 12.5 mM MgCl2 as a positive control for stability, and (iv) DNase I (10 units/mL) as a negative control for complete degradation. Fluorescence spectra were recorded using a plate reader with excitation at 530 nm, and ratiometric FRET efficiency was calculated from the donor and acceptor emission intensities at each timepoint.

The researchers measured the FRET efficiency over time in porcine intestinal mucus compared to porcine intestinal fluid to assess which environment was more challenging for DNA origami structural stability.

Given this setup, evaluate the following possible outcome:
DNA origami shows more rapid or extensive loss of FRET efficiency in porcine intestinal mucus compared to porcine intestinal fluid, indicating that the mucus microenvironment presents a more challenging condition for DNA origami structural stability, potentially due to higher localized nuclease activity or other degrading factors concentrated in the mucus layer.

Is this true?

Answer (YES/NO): YES